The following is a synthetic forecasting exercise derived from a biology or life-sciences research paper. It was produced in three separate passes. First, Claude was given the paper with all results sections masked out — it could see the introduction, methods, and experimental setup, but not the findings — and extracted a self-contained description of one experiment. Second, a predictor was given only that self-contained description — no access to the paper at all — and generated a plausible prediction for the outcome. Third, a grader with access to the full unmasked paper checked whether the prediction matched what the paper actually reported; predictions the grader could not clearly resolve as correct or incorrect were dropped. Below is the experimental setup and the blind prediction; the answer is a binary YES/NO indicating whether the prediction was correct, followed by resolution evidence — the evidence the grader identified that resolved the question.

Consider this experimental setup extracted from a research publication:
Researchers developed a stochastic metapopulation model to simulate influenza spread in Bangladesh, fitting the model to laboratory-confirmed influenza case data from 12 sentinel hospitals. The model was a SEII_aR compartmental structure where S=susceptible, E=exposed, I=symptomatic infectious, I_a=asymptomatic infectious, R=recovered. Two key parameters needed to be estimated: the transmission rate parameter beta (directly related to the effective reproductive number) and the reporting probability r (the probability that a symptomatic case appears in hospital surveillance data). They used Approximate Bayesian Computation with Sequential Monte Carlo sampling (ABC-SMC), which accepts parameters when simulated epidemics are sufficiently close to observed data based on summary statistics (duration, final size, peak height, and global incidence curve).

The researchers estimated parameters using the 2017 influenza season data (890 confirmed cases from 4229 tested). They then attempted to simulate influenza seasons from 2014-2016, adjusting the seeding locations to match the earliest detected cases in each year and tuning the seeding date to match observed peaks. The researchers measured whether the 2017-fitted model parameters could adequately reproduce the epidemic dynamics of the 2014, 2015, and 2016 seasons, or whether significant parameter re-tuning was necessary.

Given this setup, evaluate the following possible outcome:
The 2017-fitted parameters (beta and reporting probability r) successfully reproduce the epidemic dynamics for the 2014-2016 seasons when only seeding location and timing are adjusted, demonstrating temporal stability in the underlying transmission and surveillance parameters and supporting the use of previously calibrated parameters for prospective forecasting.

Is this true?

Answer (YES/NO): NO